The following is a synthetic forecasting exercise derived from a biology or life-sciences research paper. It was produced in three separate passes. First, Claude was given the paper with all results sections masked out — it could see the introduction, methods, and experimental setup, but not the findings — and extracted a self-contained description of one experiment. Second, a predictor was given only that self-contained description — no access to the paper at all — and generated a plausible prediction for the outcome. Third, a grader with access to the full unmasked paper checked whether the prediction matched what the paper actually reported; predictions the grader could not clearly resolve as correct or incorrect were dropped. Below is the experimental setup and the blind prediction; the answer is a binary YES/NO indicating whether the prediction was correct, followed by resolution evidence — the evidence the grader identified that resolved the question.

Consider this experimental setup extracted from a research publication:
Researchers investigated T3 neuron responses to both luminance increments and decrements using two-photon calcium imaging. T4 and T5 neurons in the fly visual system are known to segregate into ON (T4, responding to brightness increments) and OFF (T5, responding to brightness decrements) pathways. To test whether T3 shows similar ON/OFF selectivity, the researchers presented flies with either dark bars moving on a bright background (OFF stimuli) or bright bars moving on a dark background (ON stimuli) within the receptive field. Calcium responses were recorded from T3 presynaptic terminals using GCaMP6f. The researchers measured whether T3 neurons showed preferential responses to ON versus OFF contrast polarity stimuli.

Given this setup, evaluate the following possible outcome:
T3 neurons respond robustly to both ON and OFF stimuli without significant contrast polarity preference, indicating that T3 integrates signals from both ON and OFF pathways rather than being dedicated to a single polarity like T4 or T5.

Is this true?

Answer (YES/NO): NO